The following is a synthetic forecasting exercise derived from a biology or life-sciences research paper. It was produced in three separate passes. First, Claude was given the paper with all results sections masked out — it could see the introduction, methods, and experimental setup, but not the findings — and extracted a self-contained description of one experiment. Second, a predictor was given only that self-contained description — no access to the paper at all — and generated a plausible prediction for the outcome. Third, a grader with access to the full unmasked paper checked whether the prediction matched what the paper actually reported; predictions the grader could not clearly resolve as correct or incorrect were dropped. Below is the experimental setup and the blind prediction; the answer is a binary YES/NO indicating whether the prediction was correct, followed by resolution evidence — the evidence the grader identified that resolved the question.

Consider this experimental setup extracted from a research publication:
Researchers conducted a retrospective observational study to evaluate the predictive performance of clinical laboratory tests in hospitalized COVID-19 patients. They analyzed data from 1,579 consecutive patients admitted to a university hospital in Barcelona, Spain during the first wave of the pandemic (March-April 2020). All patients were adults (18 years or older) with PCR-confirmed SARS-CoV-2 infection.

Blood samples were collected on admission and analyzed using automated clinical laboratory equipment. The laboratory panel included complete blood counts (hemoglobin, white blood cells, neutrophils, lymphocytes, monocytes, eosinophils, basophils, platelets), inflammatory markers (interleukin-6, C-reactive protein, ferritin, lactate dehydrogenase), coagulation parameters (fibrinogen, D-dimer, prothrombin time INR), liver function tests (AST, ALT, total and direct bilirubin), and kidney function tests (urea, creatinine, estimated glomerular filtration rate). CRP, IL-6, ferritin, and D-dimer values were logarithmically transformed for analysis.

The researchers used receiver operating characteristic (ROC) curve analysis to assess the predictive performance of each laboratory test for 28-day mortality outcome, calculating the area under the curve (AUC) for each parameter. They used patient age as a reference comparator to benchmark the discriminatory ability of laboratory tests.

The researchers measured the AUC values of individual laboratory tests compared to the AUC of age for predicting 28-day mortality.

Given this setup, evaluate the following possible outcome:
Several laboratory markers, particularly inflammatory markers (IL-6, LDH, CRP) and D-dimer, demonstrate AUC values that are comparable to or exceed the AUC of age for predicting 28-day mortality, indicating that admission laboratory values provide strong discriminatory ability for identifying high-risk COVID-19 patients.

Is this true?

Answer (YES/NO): NO